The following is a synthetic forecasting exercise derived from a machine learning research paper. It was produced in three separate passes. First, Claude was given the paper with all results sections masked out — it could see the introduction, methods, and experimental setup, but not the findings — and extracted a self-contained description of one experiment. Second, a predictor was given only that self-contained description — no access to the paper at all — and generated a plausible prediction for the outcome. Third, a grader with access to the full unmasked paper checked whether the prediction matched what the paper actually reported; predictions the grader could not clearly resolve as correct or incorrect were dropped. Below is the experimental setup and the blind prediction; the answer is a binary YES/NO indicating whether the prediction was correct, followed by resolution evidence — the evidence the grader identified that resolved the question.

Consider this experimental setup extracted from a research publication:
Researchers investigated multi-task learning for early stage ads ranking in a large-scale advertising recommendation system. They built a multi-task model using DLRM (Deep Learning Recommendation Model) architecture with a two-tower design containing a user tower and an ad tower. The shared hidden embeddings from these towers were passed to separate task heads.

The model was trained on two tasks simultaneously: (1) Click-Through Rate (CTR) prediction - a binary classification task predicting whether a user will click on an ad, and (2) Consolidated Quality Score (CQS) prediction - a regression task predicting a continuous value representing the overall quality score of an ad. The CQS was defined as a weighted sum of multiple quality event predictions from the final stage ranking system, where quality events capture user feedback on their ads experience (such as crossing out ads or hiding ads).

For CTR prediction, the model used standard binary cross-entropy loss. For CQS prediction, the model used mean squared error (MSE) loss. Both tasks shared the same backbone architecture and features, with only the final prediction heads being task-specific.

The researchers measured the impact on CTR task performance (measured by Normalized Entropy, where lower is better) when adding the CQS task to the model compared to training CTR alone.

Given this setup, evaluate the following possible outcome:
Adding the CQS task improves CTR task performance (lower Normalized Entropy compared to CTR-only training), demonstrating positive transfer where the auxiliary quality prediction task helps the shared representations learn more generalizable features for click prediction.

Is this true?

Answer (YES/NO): NO